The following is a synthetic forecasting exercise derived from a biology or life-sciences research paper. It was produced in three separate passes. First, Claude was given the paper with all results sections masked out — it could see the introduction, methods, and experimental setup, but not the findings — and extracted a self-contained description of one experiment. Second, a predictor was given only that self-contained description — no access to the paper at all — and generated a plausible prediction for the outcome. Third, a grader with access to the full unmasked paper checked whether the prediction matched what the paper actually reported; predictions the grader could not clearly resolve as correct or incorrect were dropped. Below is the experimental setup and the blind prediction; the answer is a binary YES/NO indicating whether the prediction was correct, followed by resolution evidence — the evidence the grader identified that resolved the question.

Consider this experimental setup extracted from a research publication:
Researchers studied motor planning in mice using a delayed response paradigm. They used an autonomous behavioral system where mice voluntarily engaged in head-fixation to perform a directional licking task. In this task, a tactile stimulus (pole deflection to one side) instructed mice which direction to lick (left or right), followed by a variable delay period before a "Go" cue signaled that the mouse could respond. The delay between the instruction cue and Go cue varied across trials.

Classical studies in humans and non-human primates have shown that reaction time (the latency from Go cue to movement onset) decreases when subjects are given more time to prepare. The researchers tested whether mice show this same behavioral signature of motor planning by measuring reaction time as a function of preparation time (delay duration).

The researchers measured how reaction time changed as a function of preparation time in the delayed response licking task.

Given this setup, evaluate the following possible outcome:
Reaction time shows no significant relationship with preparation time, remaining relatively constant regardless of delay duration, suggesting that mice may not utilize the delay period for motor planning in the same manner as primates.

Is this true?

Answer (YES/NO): NO